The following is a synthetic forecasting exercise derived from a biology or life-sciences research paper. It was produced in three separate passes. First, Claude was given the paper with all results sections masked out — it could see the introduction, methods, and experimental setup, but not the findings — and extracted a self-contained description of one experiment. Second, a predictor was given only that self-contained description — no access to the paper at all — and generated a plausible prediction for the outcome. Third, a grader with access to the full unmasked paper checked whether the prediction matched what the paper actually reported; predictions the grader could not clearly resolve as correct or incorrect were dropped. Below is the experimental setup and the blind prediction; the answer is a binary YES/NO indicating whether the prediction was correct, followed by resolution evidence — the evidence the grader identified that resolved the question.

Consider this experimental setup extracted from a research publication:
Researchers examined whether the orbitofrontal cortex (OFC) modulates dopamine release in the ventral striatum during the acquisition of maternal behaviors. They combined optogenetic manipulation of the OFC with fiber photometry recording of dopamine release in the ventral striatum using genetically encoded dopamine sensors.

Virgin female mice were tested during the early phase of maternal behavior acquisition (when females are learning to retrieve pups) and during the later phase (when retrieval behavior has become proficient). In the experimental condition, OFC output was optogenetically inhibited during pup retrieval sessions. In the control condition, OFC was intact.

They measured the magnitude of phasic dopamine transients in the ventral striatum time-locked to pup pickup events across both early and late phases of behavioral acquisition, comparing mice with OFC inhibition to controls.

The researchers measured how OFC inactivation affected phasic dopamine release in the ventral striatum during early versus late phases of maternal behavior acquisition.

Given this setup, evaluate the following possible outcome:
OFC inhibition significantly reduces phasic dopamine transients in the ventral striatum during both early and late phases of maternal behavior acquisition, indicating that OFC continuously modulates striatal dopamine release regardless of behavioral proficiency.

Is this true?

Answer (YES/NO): NO